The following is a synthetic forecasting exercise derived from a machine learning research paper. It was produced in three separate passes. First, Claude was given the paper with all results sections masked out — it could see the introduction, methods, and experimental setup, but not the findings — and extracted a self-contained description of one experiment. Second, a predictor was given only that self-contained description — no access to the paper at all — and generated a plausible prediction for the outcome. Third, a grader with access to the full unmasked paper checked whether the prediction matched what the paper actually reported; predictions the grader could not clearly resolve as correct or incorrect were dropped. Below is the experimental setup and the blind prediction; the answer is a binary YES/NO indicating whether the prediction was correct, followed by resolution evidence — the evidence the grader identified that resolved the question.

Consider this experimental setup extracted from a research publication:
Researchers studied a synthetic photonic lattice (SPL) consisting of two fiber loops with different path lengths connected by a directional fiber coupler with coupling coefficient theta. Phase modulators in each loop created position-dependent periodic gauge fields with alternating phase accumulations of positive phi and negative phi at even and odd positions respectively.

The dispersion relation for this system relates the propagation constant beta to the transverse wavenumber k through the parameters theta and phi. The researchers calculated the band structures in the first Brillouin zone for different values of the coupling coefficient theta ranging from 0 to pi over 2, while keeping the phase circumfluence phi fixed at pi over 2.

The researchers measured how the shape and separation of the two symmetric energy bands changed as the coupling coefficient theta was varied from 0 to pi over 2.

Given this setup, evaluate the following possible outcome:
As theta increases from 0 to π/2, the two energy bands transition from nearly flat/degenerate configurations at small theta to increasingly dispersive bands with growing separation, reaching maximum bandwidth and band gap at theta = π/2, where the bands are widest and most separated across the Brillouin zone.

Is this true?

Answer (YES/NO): NO